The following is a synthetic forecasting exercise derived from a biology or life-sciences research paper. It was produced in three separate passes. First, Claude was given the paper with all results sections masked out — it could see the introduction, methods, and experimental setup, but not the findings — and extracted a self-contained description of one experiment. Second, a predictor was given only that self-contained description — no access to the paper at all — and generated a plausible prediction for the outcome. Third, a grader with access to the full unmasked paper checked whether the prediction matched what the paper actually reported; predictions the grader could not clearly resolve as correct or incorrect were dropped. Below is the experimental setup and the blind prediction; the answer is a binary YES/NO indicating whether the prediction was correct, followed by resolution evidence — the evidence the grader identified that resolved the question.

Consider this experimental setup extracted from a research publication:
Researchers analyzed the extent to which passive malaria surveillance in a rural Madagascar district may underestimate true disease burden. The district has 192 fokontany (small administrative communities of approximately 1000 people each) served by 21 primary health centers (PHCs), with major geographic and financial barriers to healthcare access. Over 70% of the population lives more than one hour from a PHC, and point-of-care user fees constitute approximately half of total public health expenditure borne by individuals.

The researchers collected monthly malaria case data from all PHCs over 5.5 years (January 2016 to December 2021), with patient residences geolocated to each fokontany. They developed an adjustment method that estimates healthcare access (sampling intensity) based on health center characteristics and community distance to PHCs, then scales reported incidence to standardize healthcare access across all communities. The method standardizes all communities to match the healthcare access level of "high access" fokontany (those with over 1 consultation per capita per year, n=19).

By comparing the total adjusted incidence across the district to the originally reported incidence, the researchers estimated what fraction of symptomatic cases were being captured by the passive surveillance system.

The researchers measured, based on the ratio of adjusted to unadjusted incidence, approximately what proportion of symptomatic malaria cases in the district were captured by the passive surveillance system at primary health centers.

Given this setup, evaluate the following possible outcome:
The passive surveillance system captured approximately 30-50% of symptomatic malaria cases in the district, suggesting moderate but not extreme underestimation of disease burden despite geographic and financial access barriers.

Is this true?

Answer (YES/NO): YES